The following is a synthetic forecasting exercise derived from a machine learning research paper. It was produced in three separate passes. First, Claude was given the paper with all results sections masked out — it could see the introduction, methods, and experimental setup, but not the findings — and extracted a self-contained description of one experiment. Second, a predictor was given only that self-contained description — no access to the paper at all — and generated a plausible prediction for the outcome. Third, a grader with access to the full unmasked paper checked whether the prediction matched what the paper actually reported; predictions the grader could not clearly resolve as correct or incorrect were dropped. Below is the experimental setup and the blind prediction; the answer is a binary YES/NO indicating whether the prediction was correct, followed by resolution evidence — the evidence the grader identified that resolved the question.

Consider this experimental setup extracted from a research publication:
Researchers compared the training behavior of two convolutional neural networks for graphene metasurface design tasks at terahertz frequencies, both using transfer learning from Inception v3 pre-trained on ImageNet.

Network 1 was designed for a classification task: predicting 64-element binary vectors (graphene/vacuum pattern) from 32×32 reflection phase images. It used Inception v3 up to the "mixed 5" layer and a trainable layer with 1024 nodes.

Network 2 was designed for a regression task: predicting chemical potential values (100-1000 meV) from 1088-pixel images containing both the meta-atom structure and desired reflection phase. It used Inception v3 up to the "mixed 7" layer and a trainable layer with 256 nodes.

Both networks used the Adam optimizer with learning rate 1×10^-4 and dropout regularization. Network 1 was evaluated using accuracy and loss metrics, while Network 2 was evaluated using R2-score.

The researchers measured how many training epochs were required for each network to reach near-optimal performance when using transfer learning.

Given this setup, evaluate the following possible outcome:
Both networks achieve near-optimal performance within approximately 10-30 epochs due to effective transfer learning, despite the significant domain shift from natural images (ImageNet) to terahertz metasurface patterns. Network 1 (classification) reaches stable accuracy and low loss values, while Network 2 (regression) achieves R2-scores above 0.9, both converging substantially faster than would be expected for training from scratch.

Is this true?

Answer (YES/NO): NO